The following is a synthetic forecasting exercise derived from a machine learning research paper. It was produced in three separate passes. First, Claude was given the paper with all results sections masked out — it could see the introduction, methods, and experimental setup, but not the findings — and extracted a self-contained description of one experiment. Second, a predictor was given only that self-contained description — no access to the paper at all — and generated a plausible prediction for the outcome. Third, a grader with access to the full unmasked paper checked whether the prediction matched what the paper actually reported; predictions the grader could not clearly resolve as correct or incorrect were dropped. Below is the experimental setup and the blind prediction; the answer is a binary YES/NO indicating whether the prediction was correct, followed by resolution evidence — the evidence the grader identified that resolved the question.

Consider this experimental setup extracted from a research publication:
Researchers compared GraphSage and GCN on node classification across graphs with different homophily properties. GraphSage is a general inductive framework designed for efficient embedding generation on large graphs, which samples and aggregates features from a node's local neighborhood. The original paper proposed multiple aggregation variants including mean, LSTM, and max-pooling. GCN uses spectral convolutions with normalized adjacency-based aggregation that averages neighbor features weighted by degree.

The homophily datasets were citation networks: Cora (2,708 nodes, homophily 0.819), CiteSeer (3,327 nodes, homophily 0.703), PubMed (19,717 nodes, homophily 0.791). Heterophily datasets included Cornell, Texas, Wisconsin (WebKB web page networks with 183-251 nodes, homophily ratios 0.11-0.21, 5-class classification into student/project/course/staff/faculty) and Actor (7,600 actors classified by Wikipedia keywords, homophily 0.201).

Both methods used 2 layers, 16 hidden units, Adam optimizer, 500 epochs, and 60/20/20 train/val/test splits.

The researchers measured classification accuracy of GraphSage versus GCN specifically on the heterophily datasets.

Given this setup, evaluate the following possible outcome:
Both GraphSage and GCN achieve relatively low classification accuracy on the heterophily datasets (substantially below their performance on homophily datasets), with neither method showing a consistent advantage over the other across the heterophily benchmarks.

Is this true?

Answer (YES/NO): NO